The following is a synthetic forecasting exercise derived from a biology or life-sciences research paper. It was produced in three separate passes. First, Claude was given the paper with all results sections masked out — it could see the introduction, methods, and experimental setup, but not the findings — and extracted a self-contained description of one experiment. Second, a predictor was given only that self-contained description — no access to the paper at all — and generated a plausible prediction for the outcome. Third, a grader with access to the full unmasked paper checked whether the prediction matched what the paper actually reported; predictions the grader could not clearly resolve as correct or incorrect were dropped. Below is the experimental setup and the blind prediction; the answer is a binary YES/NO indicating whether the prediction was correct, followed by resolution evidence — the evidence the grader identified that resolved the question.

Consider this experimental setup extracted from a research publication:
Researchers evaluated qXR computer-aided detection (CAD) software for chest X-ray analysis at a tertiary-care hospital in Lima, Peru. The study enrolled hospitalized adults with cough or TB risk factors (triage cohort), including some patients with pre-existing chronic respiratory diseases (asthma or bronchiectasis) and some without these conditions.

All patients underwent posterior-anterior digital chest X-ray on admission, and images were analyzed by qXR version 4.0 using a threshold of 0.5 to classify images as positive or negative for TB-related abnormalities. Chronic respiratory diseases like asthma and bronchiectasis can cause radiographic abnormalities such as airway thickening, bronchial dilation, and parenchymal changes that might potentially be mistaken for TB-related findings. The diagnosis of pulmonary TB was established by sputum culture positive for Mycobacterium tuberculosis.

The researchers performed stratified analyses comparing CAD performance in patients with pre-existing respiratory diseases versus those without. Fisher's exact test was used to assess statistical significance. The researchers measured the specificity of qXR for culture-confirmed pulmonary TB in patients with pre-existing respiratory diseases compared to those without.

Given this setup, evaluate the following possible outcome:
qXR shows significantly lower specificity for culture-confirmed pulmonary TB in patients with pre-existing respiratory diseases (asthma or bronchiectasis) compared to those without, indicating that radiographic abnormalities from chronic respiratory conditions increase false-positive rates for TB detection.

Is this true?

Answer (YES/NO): NO